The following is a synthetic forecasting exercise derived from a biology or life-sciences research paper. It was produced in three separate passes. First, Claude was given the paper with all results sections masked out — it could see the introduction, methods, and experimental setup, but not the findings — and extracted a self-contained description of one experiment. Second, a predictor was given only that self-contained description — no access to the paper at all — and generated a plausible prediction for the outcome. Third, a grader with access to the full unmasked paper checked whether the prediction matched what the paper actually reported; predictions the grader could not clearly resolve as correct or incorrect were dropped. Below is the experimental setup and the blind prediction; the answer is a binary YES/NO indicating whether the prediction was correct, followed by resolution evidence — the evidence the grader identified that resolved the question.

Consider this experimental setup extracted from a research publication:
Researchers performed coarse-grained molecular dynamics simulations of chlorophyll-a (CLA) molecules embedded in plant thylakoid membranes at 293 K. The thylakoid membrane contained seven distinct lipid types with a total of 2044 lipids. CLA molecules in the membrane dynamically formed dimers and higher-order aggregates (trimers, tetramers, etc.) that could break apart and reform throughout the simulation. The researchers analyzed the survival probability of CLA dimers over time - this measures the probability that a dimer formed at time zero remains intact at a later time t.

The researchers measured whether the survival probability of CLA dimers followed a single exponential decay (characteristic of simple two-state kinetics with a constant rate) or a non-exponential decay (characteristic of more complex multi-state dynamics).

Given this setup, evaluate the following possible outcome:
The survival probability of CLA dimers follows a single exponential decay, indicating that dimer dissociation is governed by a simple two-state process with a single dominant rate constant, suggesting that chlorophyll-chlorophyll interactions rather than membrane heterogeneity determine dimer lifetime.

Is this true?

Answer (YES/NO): NO